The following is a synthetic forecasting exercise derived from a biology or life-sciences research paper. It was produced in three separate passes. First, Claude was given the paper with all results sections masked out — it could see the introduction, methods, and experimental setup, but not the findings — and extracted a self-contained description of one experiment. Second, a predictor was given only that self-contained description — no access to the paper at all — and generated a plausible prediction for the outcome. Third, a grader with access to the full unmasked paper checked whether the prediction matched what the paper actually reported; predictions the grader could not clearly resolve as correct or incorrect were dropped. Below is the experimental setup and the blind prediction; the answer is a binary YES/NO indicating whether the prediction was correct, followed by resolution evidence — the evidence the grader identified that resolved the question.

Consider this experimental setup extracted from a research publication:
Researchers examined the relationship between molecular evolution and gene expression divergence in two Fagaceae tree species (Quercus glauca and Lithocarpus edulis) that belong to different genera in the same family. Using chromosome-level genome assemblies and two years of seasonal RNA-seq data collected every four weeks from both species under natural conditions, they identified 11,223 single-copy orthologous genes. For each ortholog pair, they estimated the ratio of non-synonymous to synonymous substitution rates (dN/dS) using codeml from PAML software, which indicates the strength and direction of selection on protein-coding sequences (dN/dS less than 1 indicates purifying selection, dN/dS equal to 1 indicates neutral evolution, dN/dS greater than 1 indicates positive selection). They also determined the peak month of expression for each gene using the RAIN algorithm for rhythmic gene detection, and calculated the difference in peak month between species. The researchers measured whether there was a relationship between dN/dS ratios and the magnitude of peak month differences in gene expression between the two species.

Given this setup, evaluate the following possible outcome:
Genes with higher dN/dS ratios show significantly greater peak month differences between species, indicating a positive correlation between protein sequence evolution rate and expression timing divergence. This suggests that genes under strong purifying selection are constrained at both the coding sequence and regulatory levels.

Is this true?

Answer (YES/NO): YES